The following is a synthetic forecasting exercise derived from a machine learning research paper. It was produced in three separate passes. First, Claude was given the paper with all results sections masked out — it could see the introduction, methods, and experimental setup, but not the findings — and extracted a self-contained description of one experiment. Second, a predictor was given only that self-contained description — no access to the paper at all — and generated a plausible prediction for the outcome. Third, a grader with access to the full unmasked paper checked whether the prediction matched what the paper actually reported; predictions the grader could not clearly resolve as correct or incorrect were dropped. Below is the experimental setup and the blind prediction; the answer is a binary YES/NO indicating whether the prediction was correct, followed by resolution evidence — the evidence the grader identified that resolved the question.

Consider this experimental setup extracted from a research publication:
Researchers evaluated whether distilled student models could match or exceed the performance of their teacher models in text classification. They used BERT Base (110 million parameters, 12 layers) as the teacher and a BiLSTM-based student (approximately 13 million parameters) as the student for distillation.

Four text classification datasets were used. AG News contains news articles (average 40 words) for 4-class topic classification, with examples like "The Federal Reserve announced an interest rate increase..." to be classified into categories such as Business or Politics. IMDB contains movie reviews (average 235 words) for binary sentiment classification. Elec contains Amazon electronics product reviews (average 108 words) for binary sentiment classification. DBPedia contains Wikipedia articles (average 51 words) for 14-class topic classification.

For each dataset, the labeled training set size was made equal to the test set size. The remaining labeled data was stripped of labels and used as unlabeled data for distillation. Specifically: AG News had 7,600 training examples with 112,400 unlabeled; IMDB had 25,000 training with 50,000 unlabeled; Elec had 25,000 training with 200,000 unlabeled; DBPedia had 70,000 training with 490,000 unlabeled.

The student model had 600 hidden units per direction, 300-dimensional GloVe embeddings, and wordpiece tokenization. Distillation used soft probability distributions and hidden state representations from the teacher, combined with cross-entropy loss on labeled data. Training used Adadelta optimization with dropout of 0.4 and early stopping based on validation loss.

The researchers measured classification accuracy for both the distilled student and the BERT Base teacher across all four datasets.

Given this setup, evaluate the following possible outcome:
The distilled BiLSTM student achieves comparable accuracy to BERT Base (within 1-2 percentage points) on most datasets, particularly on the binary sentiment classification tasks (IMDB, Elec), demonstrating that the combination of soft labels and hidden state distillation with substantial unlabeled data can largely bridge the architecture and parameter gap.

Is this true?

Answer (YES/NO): YES